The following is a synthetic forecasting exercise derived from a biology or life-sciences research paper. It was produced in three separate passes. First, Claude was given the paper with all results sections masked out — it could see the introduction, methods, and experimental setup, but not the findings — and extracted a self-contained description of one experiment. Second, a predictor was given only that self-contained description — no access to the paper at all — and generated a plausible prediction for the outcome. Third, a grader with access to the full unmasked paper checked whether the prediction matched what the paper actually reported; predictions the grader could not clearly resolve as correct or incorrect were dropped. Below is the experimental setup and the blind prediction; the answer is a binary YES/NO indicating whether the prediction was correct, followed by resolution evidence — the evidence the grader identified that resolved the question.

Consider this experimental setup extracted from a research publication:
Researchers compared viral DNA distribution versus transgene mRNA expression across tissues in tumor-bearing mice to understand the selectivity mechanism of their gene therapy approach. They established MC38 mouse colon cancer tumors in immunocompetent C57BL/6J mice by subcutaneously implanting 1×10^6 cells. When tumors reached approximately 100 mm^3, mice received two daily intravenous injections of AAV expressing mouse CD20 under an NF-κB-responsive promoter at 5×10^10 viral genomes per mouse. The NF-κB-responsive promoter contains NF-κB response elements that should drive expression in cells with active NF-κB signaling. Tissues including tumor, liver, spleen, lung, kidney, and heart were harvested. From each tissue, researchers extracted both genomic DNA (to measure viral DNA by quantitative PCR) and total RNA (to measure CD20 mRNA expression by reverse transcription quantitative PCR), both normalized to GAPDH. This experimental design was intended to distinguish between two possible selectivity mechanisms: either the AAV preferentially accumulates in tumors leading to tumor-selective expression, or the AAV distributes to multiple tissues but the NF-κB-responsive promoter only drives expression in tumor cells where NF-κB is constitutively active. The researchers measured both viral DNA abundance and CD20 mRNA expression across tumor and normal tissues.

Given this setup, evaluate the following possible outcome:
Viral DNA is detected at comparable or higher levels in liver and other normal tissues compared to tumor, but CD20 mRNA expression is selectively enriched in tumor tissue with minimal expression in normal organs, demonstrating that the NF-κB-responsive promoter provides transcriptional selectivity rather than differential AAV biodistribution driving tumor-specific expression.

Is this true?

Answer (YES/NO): YES